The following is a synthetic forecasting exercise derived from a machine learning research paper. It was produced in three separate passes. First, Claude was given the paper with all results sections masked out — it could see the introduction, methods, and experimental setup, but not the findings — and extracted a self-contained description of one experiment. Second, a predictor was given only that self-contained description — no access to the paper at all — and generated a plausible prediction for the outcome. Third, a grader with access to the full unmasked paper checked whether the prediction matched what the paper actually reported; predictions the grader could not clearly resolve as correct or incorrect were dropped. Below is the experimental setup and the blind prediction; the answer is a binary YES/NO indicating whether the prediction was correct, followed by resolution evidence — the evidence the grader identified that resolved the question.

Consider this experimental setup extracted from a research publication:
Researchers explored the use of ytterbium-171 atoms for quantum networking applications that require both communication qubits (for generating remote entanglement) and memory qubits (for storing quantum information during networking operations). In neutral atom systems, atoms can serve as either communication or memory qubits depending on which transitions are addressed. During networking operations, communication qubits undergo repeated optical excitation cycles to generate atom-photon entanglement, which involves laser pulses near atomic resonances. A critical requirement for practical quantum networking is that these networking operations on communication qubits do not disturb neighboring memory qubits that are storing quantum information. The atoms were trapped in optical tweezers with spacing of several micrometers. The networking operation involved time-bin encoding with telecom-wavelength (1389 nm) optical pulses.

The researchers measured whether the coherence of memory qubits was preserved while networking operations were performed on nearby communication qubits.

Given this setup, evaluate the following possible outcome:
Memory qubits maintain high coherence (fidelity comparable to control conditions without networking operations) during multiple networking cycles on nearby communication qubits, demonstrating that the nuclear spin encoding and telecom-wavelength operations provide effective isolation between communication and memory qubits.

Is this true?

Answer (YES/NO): NO